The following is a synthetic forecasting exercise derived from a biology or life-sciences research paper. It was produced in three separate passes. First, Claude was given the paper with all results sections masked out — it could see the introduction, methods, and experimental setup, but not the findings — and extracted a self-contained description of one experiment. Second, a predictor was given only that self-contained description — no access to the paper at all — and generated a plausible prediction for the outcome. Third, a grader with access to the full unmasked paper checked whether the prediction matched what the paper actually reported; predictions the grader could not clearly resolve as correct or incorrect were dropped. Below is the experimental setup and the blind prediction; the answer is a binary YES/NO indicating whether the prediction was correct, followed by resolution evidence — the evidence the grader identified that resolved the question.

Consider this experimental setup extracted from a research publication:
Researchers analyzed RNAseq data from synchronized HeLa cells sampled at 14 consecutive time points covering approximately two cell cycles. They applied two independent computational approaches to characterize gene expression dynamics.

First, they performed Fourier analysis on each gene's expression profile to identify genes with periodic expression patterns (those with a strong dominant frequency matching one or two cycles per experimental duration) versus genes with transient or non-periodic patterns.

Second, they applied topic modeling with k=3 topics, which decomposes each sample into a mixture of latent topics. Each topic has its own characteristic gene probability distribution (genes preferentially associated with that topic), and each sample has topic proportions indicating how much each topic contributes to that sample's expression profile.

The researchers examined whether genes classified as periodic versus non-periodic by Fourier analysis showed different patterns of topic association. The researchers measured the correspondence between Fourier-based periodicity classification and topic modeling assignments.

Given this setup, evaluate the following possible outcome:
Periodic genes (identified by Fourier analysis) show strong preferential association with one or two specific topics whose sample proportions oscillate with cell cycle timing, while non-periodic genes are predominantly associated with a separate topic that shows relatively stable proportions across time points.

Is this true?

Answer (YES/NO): NO